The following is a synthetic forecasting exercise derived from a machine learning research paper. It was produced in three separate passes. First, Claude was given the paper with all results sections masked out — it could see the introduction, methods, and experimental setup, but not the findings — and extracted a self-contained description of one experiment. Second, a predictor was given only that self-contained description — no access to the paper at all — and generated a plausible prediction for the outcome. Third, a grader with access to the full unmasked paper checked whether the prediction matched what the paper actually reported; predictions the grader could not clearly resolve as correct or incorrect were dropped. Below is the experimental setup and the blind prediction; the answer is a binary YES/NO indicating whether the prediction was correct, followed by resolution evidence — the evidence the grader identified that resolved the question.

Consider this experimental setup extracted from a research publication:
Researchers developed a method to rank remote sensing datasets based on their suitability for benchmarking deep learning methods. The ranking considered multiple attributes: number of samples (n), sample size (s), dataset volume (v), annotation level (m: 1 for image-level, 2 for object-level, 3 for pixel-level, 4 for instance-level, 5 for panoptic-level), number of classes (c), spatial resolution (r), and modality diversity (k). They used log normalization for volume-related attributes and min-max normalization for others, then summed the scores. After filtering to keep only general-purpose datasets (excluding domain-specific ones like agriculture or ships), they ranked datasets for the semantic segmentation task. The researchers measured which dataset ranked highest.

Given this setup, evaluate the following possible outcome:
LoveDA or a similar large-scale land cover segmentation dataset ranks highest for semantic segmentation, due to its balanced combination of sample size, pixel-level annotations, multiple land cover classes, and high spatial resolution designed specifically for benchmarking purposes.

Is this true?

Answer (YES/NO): NO